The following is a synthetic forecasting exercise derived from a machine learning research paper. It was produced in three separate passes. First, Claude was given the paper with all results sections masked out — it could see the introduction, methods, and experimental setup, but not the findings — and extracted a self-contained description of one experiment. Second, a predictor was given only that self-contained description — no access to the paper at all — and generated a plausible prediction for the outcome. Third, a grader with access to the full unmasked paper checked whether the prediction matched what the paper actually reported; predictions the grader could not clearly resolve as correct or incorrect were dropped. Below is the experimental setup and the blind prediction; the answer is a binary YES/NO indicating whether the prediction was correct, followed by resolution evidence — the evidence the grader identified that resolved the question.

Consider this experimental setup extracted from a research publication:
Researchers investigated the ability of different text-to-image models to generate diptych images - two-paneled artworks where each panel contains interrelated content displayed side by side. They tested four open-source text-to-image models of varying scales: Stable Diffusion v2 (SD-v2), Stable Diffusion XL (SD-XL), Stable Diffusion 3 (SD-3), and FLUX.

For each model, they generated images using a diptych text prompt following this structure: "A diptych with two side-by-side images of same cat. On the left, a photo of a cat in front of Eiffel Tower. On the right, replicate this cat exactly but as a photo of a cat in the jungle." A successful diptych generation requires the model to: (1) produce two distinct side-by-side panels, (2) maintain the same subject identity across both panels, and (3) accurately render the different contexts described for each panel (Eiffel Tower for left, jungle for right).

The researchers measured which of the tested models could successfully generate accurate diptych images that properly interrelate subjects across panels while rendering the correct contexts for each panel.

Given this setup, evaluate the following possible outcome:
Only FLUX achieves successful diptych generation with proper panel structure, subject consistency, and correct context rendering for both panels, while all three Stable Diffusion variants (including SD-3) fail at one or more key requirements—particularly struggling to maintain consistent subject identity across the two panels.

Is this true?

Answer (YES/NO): YES